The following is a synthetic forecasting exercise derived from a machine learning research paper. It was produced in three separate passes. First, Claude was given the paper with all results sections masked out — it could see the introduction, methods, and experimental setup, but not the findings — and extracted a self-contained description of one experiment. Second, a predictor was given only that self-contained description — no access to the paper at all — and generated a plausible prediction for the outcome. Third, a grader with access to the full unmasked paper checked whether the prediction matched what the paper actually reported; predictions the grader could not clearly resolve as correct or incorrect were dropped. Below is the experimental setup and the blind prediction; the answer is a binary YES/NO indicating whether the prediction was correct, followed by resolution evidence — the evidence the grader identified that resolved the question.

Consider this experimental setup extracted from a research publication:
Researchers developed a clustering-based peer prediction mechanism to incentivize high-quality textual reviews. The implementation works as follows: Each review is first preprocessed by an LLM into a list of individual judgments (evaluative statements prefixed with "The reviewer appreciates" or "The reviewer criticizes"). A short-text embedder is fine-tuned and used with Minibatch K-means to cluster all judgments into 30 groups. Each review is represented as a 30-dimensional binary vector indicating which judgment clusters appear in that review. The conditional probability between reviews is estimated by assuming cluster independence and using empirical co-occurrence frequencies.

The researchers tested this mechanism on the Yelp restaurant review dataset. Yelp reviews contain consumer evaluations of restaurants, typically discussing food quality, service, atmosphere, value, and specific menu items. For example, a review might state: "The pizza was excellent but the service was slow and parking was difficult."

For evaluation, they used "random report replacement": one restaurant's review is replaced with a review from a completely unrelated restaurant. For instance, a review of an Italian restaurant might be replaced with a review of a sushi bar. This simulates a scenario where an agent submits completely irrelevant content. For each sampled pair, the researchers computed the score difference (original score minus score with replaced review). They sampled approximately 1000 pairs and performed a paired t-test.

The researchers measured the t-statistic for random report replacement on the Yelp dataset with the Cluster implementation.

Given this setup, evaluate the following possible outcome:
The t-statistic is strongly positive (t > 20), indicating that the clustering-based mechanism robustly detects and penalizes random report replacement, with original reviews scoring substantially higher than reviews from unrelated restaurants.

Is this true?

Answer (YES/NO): NO